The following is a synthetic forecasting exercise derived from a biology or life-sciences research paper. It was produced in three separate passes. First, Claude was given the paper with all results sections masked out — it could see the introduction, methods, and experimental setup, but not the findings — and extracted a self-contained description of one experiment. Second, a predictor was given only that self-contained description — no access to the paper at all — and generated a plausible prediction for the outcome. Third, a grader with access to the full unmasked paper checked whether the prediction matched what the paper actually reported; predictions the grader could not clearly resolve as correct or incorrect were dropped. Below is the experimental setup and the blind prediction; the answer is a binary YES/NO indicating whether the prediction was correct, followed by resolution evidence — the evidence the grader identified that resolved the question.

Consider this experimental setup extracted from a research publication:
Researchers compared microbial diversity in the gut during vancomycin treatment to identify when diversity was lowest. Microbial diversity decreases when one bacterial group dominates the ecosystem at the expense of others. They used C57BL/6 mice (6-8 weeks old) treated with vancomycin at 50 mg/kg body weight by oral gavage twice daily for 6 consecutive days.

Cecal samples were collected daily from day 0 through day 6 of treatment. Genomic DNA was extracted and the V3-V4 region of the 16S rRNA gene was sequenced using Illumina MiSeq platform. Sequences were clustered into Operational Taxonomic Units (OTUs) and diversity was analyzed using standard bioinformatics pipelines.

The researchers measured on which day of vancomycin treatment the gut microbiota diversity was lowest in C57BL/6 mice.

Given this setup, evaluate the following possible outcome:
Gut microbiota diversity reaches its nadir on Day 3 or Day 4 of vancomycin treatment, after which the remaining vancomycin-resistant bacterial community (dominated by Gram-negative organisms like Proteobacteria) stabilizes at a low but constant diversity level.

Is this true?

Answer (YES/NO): NO